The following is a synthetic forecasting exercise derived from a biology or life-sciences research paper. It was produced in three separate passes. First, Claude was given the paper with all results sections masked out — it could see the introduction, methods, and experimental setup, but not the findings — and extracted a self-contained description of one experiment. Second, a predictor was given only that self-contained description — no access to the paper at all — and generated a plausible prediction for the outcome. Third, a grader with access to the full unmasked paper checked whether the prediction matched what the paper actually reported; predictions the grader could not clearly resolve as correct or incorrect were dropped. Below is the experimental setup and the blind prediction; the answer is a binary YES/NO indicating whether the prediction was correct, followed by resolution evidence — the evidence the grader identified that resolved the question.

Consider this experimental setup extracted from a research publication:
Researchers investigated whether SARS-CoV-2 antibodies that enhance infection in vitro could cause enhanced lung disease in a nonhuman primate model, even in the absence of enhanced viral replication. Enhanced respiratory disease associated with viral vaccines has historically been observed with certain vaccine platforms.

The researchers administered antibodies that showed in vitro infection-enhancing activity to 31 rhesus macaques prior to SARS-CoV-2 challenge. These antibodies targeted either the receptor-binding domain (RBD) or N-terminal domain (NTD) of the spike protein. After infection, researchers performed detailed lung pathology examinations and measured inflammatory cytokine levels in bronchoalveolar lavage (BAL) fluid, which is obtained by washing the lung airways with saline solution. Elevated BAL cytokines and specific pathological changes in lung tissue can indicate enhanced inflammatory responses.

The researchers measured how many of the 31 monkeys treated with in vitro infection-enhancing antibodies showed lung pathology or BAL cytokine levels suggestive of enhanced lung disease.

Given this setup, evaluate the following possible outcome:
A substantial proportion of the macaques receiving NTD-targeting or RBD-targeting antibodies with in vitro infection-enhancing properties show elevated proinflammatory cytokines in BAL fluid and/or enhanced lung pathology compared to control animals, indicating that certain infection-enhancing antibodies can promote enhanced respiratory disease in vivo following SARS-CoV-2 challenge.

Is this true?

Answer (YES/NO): NO